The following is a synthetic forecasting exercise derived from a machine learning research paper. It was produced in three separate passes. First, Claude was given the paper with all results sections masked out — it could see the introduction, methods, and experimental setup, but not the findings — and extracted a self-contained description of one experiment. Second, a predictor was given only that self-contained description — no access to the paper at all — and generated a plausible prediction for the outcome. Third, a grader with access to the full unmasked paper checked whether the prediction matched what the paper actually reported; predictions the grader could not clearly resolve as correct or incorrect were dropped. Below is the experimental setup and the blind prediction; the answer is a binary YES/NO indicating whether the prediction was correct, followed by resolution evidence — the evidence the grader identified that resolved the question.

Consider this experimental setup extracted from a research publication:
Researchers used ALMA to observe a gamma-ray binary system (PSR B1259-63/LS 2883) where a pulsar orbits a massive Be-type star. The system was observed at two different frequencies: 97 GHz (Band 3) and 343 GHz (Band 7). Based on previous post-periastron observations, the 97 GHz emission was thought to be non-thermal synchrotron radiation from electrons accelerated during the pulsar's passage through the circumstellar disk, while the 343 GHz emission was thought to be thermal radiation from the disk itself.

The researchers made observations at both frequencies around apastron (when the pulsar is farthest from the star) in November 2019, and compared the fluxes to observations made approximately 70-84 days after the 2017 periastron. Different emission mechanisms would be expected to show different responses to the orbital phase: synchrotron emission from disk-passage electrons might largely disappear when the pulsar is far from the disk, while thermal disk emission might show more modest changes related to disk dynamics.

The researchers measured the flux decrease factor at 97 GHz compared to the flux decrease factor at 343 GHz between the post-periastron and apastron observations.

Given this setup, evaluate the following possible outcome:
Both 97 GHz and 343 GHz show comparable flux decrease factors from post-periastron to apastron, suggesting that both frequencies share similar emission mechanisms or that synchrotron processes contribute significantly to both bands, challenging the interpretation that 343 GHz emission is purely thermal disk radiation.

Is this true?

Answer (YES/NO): NO